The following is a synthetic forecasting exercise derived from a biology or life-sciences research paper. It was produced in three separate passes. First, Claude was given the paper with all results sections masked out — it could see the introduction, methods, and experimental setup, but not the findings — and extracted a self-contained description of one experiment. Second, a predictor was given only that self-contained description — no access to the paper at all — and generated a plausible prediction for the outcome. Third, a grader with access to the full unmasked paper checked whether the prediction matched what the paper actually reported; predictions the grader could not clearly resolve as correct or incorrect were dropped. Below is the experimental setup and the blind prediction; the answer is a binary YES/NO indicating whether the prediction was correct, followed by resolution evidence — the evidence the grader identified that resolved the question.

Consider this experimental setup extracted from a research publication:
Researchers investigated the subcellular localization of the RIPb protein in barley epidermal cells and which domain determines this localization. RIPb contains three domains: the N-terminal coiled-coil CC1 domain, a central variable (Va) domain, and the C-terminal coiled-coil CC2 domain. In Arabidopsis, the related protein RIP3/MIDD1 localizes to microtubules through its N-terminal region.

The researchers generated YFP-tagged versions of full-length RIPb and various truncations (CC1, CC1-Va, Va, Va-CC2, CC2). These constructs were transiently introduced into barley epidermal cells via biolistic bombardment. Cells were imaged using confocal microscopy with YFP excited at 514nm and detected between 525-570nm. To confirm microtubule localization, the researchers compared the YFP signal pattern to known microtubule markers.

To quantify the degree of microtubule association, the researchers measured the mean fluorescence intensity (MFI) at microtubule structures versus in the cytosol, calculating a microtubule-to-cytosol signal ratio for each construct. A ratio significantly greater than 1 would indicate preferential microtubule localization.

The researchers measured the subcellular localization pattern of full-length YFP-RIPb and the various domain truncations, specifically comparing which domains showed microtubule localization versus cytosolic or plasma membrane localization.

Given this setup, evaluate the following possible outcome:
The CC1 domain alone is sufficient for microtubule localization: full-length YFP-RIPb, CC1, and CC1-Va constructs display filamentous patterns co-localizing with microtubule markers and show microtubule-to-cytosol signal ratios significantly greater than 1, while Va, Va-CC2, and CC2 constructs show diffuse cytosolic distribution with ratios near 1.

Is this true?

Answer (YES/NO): NO